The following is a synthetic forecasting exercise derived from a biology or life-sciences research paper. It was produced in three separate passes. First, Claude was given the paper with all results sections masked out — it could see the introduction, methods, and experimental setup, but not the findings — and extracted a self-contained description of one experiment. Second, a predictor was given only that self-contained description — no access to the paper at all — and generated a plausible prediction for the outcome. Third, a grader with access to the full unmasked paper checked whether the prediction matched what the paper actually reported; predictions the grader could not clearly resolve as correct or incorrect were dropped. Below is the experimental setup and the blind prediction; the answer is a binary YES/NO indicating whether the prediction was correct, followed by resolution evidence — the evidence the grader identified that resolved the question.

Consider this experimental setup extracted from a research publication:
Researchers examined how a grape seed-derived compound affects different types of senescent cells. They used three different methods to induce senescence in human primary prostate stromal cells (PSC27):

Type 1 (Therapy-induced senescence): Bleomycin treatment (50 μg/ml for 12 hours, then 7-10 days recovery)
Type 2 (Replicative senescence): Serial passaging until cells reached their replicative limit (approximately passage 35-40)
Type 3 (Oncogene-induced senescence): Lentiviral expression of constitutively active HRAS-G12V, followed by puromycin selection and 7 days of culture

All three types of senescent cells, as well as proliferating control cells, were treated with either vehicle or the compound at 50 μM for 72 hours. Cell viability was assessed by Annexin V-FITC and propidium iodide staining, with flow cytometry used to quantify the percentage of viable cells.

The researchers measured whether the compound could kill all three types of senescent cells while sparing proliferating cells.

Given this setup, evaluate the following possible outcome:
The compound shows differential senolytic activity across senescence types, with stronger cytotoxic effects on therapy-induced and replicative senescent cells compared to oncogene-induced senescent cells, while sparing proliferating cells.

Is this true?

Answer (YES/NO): NO